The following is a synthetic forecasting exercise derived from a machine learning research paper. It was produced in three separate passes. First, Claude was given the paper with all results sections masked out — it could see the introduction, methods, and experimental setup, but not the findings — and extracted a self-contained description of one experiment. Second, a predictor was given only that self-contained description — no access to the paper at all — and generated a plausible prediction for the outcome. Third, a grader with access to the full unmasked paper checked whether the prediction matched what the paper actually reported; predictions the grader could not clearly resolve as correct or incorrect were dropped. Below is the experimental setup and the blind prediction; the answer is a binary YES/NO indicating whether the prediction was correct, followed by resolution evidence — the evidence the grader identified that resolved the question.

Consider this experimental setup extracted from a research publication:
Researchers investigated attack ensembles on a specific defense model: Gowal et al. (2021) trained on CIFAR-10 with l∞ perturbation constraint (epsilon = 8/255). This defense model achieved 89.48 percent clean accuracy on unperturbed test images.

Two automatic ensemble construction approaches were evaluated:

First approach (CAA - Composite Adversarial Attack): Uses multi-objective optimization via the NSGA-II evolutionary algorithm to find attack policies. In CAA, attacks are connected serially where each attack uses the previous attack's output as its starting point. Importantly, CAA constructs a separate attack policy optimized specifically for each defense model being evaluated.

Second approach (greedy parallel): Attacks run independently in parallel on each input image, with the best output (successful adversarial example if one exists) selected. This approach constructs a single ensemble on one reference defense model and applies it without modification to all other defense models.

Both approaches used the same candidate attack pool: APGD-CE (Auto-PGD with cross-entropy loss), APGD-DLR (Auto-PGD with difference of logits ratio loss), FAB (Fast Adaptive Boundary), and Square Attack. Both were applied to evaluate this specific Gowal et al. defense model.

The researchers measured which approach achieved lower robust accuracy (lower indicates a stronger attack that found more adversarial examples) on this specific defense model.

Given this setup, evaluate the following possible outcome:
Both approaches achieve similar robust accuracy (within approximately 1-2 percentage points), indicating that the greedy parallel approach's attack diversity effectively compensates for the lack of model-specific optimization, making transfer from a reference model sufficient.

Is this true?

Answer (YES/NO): YES